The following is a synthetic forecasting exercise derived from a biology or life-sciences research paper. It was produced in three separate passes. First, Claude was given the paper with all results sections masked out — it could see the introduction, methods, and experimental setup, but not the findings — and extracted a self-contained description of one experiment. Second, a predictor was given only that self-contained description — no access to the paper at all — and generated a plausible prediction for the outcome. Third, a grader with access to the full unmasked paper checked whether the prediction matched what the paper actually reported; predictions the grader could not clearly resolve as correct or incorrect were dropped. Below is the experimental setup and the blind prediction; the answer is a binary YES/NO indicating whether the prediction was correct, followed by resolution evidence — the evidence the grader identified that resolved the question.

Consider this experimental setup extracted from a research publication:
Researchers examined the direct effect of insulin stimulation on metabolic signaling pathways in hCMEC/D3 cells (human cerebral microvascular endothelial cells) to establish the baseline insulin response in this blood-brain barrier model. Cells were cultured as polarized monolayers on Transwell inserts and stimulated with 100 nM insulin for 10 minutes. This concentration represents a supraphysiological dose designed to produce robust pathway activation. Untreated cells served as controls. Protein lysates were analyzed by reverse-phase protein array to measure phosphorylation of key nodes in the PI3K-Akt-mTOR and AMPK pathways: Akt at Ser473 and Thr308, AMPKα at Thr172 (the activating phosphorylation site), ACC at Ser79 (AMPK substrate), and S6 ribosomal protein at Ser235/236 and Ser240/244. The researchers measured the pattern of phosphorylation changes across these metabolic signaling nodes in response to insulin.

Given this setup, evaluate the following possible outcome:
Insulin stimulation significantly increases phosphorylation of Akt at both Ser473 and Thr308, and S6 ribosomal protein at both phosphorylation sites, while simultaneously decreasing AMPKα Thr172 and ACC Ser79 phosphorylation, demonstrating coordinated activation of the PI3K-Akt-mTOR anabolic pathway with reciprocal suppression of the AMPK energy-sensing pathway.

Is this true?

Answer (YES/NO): YES